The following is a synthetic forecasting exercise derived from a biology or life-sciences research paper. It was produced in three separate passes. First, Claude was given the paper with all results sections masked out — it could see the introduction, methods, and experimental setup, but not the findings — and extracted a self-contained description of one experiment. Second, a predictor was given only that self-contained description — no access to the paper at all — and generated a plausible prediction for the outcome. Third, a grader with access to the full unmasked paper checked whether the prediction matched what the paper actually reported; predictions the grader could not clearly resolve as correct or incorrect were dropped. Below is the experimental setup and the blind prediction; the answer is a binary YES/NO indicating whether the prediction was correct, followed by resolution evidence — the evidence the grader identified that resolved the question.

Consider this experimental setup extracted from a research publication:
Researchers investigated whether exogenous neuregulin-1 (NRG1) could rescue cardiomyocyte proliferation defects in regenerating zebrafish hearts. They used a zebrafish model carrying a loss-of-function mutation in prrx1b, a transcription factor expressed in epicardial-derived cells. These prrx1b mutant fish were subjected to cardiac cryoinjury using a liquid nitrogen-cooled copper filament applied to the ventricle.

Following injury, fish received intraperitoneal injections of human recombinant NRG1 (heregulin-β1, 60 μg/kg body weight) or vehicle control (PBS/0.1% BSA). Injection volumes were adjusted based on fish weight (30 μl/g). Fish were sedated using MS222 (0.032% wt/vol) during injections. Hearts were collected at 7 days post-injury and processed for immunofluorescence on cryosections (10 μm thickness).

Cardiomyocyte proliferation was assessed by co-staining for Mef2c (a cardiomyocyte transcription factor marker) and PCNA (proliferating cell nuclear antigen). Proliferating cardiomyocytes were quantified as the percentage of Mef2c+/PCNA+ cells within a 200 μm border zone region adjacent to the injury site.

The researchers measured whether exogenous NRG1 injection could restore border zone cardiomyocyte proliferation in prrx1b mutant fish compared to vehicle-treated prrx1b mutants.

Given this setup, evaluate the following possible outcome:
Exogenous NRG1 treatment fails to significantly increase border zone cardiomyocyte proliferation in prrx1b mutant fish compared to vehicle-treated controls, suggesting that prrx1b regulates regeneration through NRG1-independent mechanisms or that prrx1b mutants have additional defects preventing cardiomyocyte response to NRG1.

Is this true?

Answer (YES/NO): NO